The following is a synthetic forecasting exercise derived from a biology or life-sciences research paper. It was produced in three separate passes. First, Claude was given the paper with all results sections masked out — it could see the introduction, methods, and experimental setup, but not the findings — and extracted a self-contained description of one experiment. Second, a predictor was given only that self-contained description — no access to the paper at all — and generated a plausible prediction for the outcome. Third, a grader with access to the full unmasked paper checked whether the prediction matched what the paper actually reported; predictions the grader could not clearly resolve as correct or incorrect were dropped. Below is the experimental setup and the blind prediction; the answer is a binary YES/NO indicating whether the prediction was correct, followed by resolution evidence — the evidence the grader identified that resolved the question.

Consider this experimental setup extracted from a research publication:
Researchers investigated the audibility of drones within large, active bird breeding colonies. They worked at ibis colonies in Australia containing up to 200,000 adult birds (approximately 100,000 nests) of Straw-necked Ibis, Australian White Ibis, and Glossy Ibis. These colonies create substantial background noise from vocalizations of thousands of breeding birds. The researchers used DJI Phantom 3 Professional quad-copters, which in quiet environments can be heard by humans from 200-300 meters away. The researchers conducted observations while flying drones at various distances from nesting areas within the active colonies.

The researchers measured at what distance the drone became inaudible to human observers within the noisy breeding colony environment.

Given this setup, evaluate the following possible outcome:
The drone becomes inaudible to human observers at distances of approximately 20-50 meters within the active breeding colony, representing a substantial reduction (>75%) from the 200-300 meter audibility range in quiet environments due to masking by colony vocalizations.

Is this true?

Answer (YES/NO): YES